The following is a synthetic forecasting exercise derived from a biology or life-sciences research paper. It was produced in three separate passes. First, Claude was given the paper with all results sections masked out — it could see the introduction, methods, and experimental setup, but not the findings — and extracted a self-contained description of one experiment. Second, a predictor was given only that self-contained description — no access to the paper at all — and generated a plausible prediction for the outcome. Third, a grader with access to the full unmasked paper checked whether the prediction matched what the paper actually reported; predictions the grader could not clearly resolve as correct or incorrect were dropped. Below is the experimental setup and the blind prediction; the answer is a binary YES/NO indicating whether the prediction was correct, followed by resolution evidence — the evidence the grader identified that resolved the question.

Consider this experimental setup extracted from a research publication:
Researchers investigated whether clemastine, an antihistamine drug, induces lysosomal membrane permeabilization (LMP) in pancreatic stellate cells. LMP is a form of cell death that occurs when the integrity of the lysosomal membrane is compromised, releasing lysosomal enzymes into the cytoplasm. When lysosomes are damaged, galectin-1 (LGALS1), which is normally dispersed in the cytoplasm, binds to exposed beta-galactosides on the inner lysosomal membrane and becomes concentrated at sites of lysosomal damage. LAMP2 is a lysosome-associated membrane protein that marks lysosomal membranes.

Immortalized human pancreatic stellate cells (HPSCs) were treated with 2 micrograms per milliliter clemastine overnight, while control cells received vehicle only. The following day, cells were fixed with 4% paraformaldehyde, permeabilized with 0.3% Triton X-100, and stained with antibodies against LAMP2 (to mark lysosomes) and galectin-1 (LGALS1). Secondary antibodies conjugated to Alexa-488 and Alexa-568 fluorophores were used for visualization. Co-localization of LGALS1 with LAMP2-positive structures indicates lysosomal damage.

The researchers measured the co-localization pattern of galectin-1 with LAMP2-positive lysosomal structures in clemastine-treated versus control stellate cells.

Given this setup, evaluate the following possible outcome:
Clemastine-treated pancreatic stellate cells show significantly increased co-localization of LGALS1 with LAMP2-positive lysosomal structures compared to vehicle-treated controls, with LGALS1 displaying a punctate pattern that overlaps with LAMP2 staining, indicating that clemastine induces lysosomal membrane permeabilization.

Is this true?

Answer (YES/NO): YES